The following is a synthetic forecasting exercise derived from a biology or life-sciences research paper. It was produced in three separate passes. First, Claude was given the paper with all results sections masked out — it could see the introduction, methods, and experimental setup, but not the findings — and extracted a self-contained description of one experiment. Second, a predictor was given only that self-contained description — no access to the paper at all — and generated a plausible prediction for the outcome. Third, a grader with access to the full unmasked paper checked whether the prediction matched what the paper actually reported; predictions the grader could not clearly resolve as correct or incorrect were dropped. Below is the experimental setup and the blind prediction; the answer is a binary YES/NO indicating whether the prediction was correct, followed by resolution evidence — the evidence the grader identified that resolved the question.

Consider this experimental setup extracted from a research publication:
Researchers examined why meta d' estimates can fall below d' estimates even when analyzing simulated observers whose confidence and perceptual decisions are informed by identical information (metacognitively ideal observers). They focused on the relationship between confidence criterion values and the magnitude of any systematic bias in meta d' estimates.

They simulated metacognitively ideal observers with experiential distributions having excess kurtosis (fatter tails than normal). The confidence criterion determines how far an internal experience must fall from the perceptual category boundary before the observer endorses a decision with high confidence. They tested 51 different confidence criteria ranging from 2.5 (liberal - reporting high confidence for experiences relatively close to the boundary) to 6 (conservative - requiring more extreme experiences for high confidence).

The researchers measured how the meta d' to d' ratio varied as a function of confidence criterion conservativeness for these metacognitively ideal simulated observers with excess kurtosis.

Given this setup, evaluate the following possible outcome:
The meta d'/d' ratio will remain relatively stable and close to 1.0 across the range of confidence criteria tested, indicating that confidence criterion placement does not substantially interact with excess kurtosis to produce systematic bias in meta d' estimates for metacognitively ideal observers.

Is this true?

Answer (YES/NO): NO